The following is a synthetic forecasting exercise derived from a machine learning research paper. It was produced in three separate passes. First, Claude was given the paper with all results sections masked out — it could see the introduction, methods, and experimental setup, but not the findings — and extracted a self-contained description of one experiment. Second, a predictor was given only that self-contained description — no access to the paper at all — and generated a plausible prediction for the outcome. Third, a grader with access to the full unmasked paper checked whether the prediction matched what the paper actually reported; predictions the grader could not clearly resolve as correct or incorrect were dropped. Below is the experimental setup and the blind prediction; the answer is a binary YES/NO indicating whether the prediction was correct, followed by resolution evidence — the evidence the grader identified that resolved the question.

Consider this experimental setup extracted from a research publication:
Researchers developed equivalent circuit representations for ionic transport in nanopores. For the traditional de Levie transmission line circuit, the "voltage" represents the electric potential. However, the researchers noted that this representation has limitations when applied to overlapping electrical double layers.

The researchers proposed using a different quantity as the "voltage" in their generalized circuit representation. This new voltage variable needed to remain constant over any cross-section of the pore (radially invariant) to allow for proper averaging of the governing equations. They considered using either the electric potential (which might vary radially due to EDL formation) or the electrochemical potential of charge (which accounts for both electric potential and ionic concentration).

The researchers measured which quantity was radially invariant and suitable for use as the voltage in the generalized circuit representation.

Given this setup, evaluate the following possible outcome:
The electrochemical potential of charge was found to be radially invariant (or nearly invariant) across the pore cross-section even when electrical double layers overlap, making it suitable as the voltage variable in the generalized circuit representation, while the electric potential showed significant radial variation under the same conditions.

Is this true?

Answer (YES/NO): YES